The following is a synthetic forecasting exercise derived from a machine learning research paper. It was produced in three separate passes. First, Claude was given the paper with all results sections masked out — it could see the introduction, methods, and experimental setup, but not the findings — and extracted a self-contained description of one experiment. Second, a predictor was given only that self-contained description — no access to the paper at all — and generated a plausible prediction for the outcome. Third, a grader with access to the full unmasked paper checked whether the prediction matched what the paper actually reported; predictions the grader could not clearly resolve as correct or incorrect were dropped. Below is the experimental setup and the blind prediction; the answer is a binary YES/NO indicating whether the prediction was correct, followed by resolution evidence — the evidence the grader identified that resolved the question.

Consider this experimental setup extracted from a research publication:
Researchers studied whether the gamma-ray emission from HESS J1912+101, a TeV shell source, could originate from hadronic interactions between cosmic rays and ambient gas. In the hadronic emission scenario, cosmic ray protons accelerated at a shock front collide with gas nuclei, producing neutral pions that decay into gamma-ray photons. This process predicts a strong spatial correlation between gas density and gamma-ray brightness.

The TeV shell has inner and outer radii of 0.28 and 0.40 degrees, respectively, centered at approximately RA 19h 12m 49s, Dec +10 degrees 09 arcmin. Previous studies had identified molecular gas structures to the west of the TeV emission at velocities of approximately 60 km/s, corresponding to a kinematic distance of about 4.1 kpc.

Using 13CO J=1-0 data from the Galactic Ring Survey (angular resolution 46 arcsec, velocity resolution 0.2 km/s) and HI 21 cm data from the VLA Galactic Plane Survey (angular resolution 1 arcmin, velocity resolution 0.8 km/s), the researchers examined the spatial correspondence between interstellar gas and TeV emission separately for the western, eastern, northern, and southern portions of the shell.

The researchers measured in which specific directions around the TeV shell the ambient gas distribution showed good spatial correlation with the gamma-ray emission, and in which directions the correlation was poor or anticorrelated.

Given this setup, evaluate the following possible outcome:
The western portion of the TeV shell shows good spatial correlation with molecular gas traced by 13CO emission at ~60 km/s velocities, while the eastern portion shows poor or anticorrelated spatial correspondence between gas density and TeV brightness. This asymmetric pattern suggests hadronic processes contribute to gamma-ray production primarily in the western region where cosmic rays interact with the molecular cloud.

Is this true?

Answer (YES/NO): NO